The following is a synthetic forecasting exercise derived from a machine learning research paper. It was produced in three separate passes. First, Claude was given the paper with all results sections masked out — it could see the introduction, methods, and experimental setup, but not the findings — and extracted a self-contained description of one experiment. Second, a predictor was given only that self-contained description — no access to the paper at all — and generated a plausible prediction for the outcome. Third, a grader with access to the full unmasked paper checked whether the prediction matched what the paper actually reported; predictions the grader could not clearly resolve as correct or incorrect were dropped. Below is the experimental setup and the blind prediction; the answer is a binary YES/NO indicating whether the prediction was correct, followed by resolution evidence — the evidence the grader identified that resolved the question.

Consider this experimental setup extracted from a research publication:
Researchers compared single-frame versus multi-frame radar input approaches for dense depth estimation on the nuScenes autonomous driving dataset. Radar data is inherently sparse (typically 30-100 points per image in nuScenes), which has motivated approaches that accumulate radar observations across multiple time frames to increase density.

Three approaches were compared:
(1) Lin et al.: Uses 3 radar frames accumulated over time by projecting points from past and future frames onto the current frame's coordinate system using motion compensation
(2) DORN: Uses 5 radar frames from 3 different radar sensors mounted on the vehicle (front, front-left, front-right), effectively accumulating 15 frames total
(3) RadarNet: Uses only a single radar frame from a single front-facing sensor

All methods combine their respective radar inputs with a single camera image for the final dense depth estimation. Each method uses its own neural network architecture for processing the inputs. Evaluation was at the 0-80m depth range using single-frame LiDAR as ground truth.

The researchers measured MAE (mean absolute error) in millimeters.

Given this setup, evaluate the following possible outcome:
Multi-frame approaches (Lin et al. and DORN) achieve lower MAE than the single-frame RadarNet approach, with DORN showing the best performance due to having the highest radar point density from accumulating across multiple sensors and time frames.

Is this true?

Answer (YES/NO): NO